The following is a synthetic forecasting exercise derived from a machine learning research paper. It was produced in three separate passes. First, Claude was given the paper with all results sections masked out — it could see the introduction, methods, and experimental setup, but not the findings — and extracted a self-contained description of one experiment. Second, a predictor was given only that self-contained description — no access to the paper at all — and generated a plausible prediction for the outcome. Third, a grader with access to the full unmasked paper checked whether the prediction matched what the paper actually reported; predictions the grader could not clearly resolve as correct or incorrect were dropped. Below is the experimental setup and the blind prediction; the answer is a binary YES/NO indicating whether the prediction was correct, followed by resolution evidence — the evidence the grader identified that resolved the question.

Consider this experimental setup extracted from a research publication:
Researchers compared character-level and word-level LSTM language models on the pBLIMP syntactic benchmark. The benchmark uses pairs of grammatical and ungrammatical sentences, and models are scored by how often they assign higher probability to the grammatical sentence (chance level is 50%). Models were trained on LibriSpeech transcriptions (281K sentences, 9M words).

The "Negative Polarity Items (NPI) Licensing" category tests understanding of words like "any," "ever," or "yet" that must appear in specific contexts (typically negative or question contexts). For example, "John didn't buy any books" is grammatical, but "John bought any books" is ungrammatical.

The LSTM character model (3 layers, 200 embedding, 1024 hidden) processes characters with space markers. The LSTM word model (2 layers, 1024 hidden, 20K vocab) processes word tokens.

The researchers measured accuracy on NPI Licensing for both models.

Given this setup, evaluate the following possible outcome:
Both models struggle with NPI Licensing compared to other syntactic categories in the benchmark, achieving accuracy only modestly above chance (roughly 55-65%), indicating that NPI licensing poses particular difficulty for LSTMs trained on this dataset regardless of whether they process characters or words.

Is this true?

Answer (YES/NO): NO